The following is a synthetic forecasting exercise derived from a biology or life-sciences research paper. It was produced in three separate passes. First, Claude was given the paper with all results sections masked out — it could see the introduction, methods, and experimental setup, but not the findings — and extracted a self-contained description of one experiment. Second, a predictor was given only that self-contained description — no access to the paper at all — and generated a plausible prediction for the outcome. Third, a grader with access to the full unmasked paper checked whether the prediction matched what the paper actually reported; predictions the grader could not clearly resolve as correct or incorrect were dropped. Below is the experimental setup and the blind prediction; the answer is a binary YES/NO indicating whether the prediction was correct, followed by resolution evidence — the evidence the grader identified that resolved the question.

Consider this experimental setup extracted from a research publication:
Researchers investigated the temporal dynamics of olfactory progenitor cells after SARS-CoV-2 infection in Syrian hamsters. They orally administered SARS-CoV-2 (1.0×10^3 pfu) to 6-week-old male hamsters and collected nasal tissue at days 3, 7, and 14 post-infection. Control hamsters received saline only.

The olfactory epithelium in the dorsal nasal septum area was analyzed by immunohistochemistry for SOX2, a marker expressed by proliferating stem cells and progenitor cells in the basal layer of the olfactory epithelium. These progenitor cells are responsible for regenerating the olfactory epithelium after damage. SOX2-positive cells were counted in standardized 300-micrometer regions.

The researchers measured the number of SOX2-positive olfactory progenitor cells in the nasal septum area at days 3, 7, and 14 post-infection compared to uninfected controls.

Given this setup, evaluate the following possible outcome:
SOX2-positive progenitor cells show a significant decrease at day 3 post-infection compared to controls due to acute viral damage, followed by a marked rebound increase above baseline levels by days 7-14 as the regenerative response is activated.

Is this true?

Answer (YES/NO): NO